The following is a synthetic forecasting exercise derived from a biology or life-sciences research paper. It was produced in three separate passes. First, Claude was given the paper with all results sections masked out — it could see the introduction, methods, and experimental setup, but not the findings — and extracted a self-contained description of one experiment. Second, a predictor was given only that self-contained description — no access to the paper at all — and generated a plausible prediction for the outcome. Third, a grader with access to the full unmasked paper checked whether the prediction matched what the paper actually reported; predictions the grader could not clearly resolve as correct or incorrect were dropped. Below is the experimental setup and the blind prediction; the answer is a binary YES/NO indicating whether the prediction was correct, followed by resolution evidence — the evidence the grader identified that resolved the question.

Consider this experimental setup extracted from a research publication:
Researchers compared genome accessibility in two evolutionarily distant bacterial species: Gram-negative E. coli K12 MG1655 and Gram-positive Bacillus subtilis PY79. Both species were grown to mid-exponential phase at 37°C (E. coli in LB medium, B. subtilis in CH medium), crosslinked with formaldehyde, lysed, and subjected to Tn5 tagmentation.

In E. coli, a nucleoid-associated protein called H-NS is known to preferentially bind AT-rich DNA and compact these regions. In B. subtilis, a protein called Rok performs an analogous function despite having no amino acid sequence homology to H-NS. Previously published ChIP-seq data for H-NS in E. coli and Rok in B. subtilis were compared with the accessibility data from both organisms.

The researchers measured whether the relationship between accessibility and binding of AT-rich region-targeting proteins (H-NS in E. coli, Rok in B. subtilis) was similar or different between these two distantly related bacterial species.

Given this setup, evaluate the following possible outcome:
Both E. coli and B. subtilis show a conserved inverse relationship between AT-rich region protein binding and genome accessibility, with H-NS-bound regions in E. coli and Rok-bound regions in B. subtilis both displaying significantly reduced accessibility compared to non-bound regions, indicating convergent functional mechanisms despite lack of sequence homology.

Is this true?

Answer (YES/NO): NO